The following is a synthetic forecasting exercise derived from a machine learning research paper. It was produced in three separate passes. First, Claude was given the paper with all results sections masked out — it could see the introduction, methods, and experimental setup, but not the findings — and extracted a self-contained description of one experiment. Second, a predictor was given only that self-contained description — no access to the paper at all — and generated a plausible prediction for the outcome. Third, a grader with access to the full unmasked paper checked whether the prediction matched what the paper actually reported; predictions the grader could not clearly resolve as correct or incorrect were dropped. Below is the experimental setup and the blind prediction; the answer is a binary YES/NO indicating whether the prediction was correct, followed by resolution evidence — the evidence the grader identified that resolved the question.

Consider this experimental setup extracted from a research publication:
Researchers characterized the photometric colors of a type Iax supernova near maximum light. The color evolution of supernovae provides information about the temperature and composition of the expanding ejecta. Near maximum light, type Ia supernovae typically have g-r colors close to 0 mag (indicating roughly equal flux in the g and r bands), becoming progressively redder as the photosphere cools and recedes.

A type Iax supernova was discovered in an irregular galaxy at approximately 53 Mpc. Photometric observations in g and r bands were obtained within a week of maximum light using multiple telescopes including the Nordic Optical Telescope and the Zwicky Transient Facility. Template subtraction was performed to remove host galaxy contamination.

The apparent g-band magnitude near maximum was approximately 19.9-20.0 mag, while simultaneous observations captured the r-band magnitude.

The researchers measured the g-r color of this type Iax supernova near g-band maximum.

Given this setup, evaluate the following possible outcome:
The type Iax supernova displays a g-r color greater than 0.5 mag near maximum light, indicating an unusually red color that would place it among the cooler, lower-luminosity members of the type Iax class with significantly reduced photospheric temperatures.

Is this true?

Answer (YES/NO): NO